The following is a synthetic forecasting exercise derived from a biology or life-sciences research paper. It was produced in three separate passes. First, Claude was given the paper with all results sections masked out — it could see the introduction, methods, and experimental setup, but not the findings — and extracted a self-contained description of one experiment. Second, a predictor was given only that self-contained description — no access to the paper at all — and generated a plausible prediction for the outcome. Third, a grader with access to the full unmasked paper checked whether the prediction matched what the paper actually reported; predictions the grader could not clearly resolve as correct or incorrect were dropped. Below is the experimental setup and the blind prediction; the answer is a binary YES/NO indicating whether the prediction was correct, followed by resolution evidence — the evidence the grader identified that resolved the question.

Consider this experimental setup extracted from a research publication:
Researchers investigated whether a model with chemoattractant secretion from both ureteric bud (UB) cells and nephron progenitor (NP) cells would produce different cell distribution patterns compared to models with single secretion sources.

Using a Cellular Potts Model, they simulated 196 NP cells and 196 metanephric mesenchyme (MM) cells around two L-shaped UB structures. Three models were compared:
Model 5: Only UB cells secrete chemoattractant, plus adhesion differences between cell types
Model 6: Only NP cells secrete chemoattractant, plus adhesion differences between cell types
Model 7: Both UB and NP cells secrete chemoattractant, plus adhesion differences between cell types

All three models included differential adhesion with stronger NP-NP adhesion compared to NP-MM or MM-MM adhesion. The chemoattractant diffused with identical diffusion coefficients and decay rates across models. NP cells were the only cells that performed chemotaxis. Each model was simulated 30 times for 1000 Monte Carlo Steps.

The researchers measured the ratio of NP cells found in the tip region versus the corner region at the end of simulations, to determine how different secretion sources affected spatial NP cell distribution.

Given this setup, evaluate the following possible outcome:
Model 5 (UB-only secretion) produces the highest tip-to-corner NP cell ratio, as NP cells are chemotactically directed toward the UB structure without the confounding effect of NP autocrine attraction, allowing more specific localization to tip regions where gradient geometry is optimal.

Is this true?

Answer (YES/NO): NO